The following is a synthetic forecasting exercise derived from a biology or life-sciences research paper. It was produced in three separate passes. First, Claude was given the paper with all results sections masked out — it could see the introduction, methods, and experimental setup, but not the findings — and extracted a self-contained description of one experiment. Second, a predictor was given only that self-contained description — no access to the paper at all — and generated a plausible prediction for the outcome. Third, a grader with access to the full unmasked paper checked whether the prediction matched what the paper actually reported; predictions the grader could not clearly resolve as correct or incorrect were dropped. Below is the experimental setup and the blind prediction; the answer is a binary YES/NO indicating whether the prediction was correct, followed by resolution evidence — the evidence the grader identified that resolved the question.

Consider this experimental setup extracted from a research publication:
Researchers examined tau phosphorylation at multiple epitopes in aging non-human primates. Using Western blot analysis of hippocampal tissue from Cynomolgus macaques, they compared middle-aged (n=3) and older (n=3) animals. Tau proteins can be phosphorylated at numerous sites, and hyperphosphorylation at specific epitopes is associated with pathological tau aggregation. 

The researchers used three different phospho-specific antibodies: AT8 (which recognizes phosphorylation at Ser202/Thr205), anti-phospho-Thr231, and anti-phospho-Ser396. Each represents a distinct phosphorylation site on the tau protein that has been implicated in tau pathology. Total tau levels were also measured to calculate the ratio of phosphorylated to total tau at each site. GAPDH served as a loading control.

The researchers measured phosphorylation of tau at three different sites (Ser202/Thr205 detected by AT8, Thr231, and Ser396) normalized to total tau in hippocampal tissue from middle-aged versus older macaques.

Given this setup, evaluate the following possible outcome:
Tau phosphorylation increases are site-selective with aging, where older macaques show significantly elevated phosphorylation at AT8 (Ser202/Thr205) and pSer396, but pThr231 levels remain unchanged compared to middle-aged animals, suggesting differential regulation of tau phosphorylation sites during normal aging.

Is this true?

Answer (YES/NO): NO